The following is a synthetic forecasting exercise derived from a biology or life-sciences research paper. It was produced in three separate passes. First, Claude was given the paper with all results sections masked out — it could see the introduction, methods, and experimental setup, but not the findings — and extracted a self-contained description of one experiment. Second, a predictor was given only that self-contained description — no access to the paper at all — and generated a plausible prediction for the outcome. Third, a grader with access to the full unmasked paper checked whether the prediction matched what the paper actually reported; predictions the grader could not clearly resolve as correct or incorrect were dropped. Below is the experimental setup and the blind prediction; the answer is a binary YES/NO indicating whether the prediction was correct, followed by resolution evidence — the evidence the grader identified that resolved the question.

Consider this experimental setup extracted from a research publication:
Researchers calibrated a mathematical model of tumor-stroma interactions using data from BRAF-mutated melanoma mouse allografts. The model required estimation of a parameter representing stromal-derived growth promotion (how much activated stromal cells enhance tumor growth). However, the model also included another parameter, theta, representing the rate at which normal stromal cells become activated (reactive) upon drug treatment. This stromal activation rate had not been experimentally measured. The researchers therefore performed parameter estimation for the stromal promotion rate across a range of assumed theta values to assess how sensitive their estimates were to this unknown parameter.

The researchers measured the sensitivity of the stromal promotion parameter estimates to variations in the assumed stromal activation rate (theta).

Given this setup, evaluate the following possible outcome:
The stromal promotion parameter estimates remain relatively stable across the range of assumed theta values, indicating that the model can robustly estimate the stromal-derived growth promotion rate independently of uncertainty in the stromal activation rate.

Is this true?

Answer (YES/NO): NO